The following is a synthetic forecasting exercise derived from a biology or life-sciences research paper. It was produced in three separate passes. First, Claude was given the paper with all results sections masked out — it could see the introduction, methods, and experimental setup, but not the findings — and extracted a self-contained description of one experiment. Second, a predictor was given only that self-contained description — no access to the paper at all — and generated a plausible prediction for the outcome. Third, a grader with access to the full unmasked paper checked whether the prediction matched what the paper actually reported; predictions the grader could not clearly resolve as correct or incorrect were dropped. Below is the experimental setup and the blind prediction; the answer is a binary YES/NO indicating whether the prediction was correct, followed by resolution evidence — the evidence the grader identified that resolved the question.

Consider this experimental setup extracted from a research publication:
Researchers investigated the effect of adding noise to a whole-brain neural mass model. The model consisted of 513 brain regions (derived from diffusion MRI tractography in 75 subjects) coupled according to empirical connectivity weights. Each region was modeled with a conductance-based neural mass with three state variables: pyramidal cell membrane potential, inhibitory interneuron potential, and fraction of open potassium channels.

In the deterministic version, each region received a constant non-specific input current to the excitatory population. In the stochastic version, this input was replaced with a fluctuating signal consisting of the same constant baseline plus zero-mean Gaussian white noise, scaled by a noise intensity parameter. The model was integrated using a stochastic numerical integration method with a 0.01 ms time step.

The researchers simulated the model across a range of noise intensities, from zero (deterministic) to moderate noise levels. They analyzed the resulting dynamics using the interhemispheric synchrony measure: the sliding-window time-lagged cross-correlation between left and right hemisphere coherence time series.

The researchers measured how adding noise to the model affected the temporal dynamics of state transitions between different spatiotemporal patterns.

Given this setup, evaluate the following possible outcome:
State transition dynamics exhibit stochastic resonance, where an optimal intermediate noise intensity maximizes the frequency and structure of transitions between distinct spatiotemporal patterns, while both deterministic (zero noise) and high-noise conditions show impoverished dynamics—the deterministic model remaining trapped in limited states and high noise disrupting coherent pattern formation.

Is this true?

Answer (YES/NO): NO